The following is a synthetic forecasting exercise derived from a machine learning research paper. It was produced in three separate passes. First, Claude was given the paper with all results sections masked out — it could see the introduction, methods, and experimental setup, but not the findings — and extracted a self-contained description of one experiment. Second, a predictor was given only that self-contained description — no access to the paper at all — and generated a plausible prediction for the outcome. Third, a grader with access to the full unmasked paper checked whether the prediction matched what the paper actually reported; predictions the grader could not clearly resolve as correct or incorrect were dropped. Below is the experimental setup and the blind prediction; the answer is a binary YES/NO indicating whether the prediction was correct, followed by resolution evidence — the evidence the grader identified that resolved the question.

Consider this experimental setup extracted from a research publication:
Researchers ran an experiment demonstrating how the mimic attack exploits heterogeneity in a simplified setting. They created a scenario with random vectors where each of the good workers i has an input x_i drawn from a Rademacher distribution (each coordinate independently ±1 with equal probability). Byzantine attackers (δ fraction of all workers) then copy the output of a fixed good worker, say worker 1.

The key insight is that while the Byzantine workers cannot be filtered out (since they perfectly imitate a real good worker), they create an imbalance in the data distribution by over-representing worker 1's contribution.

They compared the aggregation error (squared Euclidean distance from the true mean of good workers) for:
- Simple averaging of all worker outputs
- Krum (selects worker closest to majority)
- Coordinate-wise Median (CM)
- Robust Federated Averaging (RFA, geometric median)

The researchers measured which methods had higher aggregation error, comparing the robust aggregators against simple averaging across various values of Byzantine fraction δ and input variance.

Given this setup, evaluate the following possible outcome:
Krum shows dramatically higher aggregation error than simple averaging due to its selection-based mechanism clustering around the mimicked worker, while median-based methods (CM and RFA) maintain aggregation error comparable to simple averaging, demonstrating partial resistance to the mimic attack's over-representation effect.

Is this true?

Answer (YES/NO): NO